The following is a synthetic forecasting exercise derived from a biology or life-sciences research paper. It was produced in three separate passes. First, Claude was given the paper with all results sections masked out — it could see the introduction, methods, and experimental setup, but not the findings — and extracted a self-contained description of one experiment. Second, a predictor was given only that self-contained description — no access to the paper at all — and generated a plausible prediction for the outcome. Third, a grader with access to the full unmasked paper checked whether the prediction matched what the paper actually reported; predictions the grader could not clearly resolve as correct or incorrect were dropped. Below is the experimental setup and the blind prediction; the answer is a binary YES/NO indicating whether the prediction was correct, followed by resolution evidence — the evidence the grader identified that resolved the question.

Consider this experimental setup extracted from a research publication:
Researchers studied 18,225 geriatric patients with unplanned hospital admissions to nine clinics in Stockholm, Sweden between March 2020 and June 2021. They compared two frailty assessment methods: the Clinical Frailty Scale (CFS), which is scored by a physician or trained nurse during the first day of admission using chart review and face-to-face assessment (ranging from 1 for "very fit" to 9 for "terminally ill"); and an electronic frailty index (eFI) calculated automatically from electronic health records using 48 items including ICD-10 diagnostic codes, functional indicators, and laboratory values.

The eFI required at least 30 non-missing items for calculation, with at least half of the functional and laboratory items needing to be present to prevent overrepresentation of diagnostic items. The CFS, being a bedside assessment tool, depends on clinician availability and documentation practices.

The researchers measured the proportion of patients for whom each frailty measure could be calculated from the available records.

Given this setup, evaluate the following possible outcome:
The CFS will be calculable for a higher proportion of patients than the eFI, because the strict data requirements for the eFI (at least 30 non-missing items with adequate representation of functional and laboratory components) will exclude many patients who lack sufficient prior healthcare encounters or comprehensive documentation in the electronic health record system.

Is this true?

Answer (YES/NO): NO